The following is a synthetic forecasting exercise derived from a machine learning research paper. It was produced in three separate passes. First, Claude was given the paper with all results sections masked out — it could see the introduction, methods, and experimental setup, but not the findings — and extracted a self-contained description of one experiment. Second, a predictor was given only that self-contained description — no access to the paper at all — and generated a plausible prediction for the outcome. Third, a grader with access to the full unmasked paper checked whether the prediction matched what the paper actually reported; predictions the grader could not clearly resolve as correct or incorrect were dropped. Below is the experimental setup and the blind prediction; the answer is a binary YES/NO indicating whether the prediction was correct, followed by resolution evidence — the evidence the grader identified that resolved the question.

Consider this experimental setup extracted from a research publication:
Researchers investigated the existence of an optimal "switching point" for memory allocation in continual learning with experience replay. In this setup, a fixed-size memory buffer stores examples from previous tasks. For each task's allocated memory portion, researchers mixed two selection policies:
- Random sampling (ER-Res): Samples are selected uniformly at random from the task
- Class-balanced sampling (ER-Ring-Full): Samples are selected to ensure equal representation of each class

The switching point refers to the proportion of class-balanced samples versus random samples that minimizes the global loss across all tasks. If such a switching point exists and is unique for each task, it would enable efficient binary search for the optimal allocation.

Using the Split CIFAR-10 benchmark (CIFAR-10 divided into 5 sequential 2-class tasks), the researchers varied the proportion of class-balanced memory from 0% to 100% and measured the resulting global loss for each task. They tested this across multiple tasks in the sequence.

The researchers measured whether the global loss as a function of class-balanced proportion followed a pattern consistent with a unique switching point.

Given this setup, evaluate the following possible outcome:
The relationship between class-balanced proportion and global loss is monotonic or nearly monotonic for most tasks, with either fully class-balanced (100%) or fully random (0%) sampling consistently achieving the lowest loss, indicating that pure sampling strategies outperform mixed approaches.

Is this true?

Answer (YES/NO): NO